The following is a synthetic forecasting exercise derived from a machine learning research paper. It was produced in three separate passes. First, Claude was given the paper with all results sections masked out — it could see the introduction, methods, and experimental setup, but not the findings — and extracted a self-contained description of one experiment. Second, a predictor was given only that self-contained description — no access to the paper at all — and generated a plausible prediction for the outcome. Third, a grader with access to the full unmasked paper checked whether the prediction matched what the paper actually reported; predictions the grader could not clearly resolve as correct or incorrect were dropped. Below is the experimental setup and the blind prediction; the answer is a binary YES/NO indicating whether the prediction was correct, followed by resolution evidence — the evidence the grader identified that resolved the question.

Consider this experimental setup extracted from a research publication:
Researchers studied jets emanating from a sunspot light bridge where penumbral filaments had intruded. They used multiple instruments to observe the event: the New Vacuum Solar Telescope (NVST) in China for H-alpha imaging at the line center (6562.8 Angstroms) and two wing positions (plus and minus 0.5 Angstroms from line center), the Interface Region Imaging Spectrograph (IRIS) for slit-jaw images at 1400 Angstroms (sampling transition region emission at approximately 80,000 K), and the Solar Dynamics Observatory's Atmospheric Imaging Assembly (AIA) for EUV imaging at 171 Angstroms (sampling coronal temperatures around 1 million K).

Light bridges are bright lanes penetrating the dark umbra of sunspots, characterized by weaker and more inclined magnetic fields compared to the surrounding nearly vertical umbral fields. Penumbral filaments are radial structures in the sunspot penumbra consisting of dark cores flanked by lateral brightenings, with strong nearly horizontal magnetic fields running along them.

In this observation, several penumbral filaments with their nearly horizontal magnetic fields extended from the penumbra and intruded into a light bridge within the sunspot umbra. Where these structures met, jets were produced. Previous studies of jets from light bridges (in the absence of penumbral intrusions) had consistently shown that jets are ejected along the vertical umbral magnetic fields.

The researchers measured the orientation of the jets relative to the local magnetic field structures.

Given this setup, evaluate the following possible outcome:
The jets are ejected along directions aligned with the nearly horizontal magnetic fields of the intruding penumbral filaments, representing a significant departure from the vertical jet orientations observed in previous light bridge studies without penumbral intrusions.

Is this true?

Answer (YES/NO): YES